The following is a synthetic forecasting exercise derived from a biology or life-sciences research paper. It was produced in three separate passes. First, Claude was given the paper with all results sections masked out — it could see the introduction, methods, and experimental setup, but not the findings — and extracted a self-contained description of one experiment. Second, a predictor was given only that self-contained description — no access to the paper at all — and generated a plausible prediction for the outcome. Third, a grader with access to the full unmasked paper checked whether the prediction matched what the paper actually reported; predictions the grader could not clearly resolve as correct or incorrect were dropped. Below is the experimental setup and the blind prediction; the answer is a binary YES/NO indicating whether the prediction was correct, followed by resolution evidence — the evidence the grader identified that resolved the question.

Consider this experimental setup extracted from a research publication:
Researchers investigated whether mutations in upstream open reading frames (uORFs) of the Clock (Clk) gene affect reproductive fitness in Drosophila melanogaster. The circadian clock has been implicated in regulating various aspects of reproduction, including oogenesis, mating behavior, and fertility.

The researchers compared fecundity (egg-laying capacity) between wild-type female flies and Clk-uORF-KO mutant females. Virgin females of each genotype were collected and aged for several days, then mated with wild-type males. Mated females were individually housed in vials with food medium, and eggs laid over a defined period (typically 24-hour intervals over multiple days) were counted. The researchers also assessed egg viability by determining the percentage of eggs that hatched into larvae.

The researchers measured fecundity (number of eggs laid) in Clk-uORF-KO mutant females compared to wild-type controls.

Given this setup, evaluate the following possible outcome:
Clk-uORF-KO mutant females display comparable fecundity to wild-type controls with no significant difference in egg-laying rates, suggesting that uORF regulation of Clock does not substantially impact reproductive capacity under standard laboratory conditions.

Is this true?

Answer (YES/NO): NO